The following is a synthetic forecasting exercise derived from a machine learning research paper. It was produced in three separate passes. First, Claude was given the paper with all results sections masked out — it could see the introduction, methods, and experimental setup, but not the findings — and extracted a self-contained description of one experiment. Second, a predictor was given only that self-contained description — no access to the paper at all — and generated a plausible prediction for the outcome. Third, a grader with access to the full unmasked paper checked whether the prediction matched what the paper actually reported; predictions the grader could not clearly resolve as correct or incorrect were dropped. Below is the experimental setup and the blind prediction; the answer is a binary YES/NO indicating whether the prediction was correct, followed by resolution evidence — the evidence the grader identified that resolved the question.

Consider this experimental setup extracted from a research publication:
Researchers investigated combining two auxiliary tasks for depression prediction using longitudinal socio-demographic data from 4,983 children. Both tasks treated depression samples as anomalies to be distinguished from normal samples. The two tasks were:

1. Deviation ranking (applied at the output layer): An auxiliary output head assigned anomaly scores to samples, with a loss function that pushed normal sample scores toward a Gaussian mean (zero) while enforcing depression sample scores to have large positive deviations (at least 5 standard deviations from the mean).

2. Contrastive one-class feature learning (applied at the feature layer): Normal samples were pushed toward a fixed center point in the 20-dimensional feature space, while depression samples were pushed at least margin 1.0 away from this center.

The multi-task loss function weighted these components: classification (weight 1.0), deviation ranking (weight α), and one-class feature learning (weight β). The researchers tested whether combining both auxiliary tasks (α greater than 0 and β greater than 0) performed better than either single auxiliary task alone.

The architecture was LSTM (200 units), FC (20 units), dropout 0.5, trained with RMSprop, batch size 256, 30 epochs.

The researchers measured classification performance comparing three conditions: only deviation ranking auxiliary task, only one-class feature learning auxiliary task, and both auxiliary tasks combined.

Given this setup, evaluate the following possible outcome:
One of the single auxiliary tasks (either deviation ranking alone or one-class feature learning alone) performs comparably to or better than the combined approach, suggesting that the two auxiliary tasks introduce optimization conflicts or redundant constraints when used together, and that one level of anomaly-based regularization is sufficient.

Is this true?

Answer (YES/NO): NO